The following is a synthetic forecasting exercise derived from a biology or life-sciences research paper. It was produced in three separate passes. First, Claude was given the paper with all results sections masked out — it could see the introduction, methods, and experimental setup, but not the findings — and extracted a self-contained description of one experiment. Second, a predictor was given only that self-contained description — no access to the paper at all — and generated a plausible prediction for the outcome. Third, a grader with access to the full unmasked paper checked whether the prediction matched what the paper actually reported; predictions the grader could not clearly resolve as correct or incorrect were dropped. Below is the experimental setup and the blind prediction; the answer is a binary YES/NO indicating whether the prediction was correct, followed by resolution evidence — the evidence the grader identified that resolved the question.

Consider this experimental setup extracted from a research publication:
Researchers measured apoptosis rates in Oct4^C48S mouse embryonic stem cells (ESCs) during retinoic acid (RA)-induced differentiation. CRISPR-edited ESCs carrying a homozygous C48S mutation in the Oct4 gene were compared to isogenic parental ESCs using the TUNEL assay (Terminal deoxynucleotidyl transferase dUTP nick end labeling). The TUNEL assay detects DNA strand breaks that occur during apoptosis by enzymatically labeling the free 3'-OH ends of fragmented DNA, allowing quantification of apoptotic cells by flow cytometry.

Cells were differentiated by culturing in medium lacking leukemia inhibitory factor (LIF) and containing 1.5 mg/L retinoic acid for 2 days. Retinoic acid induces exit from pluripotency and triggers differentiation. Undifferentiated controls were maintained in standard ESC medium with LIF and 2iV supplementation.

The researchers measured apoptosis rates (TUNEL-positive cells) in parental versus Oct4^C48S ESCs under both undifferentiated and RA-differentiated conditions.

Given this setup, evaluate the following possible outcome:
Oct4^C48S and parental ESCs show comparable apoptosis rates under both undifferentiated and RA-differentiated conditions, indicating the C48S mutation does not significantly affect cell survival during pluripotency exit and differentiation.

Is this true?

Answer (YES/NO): NO